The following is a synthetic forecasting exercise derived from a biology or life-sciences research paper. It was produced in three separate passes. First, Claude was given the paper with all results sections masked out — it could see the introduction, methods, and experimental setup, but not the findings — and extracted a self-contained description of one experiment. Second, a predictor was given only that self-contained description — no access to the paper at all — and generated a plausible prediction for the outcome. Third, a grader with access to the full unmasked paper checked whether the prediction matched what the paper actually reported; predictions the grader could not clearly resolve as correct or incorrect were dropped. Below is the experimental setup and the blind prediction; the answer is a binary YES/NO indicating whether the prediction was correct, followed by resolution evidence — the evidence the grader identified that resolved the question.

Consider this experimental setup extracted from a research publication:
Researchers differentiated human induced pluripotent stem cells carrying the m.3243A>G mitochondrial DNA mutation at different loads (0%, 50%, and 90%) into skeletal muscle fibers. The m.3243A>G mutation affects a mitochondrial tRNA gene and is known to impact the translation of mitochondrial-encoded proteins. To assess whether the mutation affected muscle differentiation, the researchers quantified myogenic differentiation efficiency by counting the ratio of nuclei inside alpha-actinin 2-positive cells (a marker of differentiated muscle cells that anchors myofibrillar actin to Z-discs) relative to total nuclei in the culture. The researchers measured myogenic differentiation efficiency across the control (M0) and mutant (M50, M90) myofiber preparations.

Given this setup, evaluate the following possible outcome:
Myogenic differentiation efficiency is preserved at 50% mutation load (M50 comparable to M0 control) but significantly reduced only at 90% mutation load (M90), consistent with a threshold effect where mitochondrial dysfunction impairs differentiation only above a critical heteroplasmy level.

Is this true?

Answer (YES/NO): NO